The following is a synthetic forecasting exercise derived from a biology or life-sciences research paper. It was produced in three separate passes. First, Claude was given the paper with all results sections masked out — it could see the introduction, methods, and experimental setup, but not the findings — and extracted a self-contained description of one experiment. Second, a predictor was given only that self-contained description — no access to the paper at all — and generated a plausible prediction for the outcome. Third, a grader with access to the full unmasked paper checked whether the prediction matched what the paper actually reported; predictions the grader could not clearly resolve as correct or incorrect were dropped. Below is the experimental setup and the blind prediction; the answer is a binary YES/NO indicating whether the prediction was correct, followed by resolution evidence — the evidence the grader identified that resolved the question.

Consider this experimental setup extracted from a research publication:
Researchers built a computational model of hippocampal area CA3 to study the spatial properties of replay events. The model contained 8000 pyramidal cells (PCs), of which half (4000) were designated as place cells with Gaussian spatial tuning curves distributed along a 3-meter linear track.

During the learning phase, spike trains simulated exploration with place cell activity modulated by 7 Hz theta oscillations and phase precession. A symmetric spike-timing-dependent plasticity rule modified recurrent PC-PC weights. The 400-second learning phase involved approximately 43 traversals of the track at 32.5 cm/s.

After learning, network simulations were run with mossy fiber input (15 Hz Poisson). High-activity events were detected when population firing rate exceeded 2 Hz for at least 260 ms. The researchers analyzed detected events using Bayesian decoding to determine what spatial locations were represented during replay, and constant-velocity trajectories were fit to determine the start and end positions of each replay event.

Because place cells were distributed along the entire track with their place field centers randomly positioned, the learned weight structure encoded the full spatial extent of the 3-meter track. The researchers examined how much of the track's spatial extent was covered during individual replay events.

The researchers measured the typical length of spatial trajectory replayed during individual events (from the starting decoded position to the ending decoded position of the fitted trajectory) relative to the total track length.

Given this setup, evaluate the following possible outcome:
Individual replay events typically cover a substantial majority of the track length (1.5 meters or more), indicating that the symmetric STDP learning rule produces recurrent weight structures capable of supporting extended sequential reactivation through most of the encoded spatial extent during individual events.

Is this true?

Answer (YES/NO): YES